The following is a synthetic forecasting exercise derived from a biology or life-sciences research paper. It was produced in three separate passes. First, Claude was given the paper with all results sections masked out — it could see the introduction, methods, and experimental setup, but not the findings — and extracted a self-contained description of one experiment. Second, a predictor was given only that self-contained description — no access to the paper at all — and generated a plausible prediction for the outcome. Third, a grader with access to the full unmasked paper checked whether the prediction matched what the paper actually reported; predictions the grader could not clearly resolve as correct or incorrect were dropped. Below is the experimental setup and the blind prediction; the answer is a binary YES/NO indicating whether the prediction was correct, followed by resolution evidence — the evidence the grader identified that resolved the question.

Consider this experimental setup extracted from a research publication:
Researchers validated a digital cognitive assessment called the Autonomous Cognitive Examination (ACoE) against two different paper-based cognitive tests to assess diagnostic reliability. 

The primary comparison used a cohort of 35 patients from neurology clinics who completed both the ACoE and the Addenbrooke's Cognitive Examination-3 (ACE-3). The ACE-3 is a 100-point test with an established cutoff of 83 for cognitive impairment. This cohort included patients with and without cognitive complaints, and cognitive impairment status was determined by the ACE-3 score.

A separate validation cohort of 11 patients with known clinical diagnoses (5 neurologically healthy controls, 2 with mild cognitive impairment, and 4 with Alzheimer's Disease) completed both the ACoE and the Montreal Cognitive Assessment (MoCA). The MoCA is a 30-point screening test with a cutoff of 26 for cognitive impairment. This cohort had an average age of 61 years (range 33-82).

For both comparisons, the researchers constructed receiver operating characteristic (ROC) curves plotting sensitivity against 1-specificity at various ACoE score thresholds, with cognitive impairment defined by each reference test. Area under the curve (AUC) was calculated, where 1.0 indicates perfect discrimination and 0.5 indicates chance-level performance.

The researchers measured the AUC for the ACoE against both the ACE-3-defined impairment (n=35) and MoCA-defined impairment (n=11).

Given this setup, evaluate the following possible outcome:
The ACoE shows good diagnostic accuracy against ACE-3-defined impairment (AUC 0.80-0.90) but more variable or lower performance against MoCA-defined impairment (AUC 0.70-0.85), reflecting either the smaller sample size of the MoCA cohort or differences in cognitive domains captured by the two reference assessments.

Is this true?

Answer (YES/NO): NO